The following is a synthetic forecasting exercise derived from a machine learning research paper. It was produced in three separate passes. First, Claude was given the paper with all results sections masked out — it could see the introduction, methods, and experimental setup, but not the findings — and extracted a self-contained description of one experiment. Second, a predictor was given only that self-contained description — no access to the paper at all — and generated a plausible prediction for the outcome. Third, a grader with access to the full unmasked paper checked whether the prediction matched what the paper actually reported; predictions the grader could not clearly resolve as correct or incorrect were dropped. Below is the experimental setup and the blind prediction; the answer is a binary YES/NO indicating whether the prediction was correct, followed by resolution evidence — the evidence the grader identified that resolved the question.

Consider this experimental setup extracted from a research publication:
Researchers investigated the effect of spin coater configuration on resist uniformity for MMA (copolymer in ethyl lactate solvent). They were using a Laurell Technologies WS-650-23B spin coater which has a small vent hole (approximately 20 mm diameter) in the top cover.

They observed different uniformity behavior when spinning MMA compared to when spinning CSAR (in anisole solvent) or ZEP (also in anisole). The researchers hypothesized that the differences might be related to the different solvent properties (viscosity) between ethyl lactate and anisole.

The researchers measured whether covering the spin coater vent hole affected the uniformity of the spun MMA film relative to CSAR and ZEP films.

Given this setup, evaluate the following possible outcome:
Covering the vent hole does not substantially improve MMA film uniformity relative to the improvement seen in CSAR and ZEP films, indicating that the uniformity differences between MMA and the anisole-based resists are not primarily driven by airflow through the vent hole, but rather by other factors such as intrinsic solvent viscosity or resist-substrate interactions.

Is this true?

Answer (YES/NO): NO